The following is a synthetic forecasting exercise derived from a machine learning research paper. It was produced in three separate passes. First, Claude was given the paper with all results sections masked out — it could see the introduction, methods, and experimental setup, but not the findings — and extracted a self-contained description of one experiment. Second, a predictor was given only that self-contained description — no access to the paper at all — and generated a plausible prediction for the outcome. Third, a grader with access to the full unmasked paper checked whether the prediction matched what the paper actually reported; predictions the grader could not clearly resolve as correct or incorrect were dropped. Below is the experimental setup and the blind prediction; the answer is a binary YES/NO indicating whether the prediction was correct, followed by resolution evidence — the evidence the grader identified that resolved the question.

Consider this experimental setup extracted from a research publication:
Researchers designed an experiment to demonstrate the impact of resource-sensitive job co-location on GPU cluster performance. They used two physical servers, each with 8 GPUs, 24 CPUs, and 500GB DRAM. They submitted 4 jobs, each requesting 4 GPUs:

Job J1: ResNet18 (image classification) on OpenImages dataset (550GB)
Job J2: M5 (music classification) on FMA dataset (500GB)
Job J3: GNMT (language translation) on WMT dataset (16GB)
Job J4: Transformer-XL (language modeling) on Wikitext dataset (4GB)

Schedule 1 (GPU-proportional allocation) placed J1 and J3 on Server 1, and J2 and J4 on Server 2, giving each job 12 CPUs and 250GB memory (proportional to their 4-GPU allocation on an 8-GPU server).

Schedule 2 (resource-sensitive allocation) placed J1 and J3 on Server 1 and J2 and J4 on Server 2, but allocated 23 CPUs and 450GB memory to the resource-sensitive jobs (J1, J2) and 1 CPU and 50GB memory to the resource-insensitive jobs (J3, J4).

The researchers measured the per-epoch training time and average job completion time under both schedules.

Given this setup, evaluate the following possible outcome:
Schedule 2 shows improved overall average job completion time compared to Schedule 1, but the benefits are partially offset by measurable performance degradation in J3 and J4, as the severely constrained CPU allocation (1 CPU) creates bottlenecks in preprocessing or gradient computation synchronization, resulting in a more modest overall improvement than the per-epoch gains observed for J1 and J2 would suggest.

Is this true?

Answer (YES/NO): NO